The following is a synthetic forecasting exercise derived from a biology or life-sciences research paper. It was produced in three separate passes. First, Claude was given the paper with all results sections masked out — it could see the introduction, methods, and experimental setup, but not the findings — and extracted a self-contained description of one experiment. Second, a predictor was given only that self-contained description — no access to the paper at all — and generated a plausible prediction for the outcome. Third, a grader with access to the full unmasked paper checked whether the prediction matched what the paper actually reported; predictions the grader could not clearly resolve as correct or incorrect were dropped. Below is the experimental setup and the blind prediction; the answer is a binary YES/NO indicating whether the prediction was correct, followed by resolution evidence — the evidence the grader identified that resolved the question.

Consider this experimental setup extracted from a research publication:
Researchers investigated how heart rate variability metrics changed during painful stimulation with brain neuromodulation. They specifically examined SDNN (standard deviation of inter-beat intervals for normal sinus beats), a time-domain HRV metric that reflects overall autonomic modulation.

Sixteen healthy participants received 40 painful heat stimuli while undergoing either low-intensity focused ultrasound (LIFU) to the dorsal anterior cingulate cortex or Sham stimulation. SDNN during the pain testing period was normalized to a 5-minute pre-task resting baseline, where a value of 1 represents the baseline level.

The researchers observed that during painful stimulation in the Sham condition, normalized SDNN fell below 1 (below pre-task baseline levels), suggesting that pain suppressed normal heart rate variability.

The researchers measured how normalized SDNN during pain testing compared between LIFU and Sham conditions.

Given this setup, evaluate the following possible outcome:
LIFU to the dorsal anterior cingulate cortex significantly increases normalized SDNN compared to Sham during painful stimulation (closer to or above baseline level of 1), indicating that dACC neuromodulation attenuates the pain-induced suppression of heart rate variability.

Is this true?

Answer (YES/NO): YES